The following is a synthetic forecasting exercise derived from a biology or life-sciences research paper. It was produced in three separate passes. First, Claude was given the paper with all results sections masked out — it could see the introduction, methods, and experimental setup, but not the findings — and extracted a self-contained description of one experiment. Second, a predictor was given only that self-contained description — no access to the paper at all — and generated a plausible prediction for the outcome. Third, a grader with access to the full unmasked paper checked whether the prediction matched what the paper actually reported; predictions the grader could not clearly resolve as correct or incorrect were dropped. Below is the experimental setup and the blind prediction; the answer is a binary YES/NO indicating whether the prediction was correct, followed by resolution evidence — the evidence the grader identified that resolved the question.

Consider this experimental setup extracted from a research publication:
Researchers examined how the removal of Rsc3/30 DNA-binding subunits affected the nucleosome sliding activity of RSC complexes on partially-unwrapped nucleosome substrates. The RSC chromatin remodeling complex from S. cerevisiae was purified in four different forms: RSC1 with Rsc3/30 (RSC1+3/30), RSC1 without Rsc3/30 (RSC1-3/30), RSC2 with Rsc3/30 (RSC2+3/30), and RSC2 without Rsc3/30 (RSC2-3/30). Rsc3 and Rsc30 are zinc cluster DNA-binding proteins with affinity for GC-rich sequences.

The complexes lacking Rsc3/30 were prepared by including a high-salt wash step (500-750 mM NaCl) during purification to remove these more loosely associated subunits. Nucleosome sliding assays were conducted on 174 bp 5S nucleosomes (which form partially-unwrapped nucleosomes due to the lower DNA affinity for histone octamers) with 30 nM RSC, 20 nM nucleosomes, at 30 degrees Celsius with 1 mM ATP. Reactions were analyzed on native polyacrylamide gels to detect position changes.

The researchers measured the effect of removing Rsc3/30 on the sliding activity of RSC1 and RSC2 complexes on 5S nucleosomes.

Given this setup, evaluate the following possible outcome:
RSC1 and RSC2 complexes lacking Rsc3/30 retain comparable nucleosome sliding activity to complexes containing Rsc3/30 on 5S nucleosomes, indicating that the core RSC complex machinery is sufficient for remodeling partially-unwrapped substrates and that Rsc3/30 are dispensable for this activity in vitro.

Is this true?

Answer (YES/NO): NO